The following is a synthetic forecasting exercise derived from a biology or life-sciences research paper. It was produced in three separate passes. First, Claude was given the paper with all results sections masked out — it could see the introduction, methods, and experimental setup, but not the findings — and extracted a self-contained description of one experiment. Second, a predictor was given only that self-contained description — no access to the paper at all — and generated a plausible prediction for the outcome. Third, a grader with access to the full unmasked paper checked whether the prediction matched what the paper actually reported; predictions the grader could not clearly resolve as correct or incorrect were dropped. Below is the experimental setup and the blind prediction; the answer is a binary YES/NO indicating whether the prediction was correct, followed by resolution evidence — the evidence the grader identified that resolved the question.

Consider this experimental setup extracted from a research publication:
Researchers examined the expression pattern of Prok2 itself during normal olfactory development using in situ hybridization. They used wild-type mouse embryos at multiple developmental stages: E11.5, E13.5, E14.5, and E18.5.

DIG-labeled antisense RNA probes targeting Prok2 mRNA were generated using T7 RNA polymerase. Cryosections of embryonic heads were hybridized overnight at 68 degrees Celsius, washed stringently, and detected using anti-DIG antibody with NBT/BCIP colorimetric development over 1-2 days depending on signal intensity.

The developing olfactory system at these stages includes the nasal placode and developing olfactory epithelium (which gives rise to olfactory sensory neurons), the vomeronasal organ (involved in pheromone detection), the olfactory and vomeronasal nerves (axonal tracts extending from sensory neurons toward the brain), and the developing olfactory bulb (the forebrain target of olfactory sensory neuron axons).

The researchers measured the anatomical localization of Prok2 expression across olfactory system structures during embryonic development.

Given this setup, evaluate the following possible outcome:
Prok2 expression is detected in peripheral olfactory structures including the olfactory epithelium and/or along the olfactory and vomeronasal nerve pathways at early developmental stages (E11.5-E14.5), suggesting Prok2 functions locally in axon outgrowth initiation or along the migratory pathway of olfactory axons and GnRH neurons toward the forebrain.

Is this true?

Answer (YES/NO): YES